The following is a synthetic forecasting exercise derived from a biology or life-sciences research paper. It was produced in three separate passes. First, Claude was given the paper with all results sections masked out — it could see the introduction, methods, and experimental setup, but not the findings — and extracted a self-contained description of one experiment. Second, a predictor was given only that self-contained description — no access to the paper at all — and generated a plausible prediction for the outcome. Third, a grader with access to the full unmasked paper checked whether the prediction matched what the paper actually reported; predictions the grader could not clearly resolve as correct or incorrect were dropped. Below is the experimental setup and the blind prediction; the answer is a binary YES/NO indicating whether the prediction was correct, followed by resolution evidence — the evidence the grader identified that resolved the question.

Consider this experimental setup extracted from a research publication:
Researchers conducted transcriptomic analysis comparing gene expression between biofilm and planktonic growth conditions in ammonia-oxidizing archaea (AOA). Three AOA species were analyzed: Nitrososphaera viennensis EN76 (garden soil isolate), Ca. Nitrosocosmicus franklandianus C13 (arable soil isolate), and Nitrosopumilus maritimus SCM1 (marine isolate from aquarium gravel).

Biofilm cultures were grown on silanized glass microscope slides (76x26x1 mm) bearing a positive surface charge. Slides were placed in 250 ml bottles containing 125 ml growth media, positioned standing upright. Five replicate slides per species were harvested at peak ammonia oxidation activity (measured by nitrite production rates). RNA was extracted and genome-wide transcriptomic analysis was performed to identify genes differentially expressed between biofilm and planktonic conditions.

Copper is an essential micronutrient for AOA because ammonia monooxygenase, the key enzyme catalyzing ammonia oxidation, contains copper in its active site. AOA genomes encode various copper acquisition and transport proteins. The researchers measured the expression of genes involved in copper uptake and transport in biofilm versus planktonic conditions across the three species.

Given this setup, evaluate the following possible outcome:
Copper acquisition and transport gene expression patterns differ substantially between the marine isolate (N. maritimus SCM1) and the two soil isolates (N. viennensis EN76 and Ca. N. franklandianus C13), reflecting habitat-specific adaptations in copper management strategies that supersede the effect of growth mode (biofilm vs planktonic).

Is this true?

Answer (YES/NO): NO